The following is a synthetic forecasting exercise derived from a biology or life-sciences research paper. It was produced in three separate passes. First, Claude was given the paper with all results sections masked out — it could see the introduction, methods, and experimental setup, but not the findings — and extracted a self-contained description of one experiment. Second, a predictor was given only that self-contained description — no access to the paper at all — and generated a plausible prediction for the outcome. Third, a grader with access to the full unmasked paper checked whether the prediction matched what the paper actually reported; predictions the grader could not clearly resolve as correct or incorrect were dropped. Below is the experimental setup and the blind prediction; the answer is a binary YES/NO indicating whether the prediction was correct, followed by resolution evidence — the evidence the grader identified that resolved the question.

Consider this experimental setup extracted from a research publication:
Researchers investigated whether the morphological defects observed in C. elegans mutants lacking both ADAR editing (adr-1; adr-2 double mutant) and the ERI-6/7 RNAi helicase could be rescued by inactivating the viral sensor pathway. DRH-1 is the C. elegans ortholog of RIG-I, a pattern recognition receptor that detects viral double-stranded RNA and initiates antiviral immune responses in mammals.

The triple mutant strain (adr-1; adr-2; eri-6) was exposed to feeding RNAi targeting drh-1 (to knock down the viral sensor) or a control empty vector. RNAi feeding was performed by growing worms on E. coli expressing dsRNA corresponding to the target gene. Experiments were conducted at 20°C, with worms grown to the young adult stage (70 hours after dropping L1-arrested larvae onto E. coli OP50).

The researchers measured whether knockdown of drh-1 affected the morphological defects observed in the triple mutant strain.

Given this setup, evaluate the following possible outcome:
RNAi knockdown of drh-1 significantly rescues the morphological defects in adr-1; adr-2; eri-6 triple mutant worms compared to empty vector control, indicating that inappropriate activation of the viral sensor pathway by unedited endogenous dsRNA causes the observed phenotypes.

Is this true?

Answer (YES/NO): YES